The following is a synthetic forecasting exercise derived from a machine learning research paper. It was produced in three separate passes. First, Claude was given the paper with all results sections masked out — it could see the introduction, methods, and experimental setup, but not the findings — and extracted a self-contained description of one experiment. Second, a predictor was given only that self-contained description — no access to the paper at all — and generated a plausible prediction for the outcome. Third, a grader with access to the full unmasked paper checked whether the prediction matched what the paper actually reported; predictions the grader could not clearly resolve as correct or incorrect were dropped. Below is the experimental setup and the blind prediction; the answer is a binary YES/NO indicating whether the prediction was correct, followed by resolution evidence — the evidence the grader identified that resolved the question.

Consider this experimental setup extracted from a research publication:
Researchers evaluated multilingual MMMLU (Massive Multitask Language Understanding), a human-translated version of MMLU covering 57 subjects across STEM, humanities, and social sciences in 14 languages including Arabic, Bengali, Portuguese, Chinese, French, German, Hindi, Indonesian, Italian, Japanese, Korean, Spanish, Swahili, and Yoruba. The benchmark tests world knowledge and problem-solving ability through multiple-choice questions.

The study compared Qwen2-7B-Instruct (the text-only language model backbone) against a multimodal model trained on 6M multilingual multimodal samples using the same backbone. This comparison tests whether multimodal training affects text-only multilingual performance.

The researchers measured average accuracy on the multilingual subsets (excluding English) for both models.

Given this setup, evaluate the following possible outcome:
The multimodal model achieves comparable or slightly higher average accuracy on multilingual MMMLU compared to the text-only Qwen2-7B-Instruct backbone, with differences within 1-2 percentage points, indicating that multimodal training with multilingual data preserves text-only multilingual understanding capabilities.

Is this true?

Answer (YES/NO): NO